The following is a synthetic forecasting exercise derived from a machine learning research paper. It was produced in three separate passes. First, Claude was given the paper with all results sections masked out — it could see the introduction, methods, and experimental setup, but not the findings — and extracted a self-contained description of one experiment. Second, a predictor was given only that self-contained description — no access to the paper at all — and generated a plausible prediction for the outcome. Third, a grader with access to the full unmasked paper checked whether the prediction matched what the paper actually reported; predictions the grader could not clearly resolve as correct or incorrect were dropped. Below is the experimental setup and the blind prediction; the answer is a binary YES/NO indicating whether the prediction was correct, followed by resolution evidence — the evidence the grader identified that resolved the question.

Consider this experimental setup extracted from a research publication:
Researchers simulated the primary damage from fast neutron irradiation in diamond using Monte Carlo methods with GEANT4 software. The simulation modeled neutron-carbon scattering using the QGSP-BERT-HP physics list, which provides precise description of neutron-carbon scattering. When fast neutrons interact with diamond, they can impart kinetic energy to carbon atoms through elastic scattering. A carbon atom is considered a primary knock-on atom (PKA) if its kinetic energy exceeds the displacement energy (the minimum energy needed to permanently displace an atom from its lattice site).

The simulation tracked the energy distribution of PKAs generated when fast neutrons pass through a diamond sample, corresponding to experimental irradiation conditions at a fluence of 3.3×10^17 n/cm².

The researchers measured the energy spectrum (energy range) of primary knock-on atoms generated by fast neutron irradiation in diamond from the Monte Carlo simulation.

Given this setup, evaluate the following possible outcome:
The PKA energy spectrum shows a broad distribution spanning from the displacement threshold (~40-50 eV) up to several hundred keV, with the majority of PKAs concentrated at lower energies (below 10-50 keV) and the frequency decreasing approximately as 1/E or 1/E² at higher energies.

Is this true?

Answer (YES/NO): NO